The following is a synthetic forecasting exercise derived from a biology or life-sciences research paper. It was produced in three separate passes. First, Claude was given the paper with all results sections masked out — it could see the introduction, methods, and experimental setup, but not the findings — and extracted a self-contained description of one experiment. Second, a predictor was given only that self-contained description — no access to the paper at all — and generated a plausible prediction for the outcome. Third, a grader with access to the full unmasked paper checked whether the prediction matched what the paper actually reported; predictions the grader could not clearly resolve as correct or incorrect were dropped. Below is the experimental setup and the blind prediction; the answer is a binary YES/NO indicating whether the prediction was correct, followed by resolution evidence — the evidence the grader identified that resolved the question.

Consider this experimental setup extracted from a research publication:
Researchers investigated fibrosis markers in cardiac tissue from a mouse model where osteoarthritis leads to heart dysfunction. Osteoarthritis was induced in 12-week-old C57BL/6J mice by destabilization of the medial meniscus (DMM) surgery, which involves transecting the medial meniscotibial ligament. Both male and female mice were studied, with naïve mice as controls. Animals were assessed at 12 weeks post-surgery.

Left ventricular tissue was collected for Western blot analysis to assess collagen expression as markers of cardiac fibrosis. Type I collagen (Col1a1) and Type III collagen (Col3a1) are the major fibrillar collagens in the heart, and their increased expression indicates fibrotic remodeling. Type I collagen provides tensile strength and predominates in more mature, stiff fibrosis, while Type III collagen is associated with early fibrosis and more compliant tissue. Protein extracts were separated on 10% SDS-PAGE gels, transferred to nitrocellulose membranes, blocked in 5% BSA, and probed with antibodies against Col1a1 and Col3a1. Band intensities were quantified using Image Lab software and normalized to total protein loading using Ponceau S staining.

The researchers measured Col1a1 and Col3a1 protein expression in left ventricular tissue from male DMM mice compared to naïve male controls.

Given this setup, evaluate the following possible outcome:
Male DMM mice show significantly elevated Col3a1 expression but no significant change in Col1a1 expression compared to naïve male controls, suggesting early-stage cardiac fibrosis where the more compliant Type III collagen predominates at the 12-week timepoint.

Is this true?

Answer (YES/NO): NO